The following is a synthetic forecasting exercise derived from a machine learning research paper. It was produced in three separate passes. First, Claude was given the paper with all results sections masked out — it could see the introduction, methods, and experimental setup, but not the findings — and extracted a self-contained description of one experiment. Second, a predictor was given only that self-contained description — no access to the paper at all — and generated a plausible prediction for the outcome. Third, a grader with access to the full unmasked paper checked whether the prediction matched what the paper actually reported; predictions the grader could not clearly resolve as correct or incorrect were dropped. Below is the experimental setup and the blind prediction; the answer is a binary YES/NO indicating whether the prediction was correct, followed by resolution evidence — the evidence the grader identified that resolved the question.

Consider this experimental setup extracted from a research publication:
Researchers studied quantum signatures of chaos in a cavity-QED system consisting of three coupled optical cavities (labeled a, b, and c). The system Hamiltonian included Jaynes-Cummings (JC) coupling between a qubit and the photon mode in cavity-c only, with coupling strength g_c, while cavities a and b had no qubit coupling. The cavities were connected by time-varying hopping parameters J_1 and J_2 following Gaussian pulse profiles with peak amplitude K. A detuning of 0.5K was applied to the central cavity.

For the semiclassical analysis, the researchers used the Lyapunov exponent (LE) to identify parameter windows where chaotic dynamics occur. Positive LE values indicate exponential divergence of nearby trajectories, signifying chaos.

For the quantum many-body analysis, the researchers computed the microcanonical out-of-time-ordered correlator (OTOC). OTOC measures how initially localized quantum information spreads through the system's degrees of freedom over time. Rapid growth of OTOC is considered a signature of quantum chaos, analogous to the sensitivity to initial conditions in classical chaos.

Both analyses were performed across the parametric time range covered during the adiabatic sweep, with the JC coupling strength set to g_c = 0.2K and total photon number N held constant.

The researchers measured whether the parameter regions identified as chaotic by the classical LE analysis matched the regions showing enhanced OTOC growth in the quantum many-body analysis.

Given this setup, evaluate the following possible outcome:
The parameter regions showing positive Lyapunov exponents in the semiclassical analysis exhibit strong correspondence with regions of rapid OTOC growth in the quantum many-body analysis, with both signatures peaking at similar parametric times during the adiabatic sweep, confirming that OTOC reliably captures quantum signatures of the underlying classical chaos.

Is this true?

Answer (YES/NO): YES